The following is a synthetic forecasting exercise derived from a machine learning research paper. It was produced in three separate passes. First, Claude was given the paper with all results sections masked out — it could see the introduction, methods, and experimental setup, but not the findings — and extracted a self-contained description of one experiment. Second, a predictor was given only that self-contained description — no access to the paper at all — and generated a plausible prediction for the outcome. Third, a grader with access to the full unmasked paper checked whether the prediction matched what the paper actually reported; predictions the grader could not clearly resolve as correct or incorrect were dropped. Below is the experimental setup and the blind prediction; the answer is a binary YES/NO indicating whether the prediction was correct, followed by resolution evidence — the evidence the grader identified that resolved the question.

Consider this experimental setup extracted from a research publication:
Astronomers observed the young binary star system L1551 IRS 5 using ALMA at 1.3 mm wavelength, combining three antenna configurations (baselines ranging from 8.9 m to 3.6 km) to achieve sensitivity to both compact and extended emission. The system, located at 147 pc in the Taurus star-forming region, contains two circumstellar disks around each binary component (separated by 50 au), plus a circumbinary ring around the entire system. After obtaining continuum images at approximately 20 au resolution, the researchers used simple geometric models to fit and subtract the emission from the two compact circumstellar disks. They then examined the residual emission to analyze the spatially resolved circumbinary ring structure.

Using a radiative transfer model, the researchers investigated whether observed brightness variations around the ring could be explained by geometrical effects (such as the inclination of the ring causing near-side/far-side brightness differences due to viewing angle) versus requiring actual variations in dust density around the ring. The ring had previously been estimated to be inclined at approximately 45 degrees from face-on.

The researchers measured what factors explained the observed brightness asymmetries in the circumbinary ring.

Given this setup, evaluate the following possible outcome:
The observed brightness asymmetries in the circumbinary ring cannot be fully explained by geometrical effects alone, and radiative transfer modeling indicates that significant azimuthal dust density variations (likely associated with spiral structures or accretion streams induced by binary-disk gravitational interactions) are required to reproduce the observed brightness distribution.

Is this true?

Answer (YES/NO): NO